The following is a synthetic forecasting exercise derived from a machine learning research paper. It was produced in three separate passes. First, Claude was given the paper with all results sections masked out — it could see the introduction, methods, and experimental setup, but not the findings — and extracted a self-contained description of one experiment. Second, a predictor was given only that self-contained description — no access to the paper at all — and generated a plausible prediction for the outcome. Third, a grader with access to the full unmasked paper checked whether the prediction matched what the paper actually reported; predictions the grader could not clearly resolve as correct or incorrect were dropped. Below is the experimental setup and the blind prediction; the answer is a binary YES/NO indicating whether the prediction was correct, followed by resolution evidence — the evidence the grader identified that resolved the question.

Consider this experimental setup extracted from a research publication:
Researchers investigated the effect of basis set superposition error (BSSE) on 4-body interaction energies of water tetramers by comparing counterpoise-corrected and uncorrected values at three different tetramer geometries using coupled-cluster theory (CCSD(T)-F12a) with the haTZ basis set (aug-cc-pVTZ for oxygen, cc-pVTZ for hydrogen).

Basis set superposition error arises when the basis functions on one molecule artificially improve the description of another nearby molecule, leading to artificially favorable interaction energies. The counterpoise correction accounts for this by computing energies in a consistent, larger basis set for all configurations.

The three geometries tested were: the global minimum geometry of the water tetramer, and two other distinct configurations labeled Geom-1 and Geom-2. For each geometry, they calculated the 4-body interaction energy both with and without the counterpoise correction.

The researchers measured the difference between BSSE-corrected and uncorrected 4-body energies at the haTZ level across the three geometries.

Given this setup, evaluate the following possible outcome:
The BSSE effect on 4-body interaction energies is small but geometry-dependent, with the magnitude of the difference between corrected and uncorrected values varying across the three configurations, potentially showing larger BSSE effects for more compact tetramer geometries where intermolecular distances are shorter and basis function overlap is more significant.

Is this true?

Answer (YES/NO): YES